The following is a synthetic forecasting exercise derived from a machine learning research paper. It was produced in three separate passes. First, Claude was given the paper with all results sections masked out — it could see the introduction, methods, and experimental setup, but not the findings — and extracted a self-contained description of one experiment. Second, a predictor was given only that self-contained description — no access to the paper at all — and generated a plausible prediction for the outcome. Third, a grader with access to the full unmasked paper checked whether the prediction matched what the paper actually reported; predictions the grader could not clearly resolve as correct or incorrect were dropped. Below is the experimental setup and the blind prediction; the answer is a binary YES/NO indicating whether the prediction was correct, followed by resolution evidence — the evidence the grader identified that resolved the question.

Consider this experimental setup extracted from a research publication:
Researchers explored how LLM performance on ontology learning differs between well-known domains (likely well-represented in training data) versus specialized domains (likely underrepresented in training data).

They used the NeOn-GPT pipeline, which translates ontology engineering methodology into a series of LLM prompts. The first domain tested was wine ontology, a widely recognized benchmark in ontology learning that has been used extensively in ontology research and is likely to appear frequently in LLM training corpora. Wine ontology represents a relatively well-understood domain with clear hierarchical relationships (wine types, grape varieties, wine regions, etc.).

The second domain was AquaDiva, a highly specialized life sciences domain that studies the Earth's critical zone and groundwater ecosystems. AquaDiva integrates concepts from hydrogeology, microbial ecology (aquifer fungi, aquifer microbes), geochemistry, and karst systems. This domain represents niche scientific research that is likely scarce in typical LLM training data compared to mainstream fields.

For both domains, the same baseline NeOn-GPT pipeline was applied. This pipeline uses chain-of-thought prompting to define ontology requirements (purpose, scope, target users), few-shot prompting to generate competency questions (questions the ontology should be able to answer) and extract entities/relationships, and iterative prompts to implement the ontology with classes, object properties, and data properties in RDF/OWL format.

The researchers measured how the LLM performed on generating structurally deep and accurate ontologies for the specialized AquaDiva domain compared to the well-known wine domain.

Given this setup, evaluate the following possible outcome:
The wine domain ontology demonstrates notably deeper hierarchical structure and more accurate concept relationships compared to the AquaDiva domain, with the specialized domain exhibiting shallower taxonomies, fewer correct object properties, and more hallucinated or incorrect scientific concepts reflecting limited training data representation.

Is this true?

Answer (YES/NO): NO